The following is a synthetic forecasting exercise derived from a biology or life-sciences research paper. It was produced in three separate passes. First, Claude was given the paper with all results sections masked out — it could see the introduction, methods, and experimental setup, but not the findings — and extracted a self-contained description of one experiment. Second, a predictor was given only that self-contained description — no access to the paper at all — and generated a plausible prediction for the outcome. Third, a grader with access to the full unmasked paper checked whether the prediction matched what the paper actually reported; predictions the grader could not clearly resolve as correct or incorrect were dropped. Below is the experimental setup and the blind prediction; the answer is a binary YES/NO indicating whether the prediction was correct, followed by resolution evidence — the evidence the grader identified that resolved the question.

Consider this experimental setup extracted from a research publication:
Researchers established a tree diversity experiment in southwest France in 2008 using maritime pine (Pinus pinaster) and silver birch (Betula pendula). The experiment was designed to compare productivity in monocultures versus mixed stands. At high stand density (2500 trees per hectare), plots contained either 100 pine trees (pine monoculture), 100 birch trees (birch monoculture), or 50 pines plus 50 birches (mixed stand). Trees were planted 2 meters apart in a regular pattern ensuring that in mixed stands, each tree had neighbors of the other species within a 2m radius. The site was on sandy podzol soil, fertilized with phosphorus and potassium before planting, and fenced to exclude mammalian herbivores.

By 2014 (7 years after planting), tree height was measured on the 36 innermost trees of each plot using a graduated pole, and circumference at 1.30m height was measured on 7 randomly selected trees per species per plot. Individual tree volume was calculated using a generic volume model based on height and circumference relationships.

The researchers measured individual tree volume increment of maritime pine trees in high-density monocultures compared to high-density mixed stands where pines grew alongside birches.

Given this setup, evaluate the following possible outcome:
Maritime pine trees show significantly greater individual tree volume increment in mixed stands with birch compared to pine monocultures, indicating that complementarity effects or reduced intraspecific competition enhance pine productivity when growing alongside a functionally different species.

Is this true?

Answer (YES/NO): NO